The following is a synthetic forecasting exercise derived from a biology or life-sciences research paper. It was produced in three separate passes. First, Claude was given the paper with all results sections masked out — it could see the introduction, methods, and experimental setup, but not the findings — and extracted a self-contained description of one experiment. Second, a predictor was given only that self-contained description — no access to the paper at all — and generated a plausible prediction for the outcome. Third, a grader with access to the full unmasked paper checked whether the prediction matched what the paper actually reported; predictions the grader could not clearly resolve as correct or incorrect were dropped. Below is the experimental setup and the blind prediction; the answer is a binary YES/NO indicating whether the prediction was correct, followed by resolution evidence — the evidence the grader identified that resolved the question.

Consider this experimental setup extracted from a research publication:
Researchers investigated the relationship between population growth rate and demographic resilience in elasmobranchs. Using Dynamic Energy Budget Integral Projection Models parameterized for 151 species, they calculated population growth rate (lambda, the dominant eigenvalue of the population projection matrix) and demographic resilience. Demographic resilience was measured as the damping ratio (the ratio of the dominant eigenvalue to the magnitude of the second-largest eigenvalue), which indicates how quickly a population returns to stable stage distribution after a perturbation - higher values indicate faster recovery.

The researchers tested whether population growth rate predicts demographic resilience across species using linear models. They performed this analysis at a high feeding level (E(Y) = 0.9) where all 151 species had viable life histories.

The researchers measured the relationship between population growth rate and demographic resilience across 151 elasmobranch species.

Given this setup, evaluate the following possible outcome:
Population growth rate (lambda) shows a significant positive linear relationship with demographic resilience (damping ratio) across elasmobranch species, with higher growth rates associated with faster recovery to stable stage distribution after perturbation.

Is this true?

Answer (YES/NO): NO